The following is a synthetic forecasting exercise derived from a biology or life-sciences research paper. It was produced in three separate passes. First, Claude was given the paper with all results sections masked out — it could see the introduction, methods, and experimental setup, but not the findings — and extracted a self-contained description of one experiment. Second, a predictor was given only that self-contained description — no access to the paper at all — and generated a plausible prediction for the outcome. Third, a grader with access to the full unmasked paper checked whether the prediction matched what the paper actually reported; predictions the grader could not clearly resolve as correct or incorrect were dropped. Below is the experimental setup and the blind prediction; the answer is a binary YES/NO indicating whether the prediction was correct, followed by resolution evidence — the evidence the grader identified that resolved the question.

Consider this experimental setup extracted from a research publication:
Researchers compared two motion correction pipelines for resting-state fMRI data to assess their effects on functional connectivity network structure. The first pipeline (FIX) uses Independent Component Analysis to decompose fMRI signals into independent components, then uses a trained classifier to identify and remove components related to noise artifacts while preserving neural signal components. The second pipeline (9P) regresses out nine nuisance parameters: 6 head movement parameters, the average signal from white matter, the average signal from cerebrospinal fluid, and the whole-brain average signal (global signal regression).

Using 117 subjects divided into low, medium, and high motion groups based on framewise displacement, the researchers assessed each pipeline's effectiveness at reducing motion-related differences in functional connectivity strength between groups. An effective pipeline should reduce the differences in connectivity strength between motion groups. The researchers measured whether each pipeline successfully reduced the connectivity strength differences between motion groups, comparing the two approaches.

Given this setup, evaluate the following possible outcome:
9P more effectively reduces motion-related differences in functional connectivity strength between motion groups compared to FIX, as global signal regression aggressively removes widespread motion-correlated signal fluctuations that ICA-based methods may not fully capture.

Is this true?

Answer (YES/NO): YES